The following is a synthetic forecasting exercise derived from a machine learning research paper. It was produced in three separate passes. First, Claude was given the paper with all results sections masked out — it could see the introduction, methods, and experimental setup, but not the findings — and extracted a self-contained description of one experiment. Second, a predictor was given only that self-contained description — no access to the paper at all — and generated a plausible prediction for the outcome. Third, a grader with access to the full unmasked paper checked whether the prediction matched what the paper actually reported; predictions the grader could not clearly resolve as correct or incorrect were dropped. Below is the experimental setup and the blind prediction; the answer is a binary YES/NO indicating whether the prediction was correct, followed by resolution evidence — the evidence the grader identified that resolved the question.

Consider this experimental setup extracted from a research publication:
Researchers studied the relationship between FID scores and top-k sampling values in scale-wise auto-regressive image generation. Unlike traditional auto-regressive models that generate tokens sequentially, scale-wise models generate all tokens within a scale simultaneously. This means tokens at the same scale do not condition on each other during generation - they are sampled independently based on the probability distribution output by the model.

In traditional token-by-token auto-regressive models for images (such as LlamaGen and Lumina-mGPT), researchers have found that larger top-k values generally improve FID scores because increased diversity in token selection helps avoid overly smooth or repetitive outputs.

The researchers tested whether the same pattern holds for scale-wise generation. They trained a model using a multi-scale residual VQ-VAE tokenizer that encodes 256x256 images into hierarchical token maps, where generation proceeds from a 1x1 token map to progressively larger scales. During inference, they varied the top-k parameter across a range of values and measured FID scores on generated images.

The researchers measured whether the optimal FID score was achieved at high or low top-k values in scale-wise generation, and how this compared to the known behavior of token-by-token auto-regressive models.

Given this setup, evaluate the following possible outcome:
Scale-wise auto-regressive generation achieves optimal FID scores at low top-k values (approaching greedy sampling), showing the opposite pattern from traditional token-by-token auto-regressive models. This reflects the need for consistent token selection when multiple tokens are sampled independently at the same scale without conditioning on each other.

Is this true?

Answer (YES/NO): YES